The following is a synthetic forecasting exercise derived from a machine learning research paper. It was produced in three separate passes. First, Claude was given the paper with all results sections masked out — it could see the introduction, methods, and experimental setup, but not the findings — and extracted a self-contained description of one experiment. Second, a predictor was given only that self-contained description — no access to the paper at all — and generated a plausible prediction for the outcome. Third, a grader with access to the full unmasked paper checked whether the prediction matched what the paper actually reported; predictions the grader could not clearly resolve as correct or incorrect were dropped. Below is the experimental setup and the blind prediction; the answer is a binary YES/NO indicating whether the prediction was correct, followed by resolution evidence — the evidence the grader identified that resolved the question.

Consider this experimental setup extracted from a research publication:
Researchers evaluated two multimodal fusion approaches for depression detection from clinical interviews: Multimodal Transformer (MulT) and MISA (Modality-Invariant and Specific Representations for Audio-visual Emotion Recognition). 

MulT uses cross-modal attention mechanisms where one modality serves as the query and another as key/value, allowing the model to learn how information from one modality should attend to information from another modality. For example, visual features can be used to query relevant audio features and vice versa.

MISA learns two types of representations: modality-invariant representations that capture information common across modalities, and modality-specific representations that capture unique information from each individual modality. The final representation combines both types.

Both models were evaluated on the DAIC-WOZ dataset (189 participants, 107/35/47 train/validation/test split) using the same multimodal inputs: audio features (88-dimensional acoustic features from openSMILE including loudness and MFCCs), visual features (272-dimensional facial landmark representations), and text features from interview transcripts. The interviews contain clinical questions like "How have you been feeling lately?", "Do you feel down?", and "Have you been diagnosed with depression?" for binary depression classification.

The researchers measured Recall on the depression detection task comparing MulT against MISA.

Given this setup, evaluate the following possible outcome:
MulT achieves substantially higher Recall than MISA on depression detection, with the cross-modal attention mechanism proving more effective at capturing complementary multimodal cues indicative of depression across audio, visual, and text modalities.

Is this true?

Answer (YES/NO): NO